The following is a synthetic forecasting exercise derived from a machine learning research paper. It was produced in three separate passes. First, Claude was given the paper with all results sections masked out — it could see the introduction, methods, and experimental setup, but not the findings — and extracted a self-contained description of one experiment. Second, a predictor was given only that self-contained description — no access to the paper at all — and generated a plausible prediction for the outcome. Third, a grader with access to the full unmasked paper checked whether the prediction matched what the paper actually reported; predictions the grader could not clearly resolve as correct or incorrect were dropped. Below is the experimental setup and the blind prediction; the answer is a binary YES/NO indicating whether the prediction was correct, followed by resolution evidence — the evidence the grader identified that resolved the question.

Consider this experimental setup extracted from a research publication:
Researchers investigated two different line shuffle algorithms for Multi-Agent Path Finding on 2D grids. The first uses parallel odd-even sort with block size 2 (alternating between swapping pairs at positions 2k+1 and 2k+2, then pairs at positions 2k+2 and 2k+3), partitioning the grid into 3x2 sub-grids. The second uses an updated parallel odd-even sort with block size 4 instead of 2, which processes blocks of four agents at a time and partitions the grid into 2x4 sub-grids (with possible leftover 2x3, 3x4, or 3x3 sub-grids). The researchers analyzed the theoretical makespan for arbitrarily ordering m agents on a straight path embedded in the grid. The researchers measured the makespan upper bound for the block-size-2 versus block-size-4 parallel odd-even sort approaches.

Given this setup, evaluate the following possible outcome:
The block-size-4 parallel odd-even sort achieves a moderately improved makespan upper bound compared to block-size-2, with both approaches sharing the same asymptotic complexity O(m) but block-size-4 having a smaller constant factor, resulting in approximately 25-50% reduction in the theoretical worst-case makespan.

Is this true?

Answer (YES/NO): YES